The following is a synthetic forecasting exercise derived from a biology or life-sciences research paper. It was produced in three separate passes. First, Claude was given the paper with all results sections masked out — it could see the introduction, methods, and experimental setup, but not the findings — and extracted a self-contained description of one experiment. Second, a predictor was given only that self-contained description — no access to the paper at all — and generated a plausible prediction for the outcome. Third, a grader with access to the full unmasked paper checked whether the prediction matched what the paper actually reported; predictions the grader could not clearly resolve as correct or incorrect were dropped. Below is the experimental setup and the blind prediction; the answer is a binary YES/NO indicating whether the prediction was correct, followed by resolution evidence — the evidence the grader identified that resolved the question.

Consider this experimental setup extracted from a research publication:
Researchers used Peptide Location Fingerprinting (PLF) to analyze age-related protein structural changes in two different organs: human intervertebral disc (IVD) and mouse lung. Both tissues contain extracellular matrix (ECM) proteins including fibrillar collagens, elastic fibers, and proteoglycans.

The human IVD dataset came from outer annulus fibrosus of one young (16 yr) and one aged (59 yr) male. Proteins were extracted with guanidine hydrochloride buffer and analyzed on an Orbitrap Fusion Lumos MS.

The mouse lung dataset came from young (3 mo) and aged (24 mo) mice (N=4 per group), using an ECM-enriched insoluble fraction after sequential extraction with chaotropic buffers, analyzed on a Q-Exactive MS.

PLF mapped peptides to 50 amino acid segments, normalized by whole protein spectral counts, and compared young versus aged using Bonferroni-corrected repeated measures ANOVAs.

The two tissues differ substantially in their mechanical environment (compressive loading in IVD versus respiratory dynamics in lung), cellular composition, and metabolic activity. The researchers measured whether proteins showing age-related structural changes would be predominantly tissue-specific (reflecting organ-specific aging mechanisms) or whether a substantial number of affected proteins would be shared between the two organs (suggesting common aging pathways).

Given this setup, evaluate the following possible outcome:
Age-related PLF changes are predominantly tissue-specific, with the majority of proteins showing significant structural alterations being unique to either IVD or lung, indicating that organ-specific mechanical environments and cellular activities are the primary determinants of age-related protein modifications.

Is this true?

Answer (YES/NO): YES